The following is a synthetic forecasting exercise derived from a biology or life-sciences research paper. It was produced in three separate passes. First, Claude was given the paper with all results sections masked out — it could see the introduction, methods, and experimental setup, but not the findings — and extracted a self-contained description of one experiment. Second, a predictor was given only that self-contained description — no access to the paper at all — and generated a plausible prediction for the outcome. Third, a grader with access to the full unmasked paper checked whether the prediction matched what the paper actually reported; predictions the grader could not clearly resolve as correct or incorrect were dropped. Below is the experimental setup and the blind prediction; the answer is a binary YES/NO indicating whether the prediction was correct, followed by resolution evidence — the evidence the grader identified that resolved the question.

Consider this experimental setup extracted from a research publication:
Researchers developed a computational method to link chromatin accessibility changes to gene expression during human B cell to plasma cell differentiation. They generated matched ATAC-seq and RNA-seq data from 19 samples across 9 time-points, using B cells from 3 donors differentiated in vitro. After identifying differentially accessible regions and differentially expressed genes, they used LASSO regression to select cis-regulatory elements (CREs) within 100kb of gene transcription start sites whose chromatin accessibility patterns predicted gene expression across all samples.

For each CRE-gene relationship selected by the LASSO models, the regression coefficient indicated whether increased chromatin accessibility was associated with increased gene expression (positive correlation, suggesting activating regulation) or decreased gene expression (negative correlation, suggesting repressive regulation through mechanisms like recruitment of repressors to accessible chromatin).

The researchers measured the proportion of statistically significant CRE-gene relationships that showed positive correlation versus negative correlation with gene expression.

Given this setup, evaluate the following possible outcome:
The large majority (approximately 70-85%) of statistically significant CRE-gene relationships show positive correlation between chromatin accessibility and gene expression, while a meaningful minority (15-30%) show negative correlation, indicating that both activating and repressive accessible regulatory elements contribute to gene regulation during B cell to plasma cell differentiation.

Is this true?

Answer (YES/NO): NO